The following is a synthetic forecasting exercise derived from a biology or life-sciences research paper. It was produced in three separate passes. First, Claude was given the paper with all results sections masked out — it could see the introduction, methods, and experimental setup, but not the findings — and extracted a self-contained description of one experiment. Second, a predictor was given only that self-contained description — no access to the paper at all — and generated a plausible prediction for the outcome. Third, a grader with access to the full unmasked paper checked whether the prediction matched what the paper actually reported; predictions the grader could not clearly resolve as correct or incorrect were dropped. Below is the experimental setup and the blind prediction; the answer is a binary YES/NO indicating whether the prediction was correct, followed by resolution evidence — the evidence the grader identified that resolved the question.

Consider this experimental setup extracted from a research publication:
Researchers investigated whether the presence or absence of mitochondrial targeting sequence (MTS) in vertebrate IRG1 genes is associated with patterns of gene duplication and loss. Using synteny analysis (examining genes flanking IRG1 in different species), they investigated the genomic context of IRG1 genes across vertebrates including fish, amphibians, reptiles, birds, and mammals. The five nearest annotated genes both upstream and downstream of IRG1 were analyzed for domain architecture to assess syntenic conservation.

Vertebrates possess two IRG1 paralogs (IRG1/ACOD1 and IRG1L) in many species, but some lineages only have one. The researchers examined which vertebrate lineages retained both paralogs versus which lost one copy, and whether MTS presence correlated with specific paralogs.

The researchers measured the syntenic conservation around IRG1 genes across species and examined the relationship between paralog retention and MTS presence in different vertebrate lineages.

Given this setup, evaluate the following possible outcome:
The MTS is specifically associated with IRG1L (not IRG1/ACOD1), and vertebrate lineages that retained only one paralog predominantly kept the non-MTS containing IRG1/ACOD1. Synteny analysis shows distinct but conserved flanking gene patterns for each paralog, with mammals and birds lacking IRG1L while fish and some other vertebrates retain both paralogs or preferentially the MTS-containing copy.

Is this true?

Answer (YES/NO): NO